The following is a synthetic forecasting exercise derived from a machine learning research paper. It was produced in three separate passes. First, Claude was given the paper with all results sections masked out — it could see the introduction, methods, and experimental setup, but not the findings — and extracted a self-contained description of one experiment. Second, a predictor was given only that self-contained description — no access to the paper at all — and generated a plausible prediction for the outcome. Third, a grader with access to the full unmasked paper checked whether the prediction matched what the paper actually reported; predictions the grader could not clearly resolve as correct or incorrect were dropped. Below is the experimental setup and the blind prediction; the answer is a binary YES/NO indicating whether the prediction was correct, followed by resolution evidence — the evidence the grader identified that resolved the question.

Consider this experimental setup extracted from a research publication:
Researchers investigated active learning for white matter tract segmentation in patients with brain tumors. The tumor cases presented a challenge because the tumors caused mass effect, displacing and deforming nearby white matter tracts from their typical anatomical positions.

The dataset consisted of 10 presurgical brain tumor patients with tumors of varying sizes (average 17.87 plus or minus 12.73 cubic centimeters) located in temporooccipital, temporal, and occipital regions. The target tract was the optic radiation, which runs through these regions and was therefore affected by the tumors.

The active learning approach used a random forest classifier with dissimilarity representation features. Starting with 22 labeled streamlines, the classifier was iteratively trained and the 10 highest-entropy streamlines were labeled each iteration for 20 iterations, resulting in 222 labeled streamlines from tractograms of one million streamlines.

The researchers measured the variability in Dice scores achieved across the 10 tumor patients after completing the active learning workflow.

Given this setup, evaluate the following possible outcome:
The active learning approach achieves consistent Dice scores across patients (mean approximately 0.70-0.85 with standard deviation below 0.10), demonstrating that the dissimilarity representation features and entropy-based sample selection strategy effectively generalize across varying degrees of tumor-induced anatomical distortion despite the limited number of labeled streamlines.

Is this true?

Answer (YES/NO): YES